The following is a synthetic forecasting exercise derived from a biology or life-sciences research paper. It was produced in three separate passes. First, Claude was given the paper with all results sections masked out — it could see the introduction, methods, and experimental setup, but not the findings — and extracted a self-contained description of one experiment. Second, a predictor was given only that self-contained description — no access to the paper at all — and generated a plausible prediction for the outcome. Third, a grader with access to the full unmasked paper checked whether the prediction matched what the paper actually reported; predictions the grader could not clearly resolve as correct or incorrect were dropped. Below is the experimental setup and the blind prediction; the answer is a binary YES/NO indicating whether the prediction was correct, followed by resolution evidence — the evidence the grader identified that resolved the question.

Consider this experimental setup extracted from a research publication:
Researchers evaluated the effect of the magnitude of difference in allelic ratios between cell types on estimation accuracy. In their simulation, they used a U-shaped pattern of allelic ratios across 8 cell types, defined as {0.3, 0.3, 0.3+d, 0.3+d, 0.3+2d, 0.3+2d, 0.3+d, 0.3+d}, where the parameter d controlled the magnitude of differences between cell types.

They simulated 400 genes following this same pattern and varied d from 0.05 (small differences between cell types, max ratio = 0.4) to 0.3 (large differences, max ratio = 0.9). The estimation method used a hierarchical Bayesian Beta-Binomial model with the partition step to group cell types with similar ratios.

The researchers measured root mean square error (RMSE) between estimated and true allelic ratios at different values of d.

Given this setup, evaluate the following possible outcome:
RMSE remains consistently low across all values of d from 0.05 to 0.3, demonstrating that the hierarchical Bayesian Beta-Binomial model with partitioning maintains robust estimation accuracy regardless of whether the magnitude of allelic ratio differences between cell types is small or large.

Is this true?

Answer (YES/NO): NO